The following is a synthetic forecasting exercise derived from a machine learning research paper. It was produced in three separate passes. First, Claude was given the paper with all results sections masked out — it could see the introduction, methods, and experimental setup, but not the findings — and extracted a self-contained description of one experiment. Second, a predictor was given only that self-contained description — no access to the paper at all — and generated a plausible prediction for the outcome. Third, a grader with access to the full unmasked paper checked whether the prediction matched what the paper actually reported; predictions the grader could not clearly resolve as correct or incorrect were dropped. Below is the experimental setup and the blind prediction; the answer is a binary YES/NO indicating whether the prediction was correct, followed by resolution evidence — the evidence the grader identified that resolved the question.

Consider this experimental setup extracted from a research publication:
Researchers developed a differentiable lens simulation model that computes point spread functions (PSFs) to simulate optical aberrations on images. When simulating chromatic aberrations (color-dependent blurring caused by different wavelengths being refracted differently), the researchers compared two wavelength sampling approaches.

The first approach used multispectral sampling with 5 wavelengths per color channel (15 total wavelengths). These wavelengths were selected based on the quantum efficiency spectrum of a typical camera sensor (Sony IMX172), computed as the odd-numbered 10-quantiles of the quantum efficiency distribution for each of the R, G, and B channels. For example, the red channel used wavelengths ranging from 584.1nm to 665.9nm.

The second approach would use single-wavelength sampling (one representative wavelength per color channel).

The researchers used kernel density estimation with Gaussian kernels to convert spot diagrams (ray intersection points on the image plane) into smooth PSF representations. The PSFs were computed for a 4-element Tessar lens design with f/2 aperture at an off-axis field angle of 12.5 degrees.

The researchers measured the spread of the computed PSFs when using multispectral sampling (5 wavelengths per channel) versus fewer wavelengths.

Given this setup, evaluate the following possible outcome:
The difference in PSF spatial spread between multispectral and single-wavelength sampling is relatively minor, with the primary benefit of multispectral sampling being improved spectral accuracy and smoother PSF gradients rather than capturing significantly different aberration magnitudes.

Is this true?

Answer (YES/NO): NO